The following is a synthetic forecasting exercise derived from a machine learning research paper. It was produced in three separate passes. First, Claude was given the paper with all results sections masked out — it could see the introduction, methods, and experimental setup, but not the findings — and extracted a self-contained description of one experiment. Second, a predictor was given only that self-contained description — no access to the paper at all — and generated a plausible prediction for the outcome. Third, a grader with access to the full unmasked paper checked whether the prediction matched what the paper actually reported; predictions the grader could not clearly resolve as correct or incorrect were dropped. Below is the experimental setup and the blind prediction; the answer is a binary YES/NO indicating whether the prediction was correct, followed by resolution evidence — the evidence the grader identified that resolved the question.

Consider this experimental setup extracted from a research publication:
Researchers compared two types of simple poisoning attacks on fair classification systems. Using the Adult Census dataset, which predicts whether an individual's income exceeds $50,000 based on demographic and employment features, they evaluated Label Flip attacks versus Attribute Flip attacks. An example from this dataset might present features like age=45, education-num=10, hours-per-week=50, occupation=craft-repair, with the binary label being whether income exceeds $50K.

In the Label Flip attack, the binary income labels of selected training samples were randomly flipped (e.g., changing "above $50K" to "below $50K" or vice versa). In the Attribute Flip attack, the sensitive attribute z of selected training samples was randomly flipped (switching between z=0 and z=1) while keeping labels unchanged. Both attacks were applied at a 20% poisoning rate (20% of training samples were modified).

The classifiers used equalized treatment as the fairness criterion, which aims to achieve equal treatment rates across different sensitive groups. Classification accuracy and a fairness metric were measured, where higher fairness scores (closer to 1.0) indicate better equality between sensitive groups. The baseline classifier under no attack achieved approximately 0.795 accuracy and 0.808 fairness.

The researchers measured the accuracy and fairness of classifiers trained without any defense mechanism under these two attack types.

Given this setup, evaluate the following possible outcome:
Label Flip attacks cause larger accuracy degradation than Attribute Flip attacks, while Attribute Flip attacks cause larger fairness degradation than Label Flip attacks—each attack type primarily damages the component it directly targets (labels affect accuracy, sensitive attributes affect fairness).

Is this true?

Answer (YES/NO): YES